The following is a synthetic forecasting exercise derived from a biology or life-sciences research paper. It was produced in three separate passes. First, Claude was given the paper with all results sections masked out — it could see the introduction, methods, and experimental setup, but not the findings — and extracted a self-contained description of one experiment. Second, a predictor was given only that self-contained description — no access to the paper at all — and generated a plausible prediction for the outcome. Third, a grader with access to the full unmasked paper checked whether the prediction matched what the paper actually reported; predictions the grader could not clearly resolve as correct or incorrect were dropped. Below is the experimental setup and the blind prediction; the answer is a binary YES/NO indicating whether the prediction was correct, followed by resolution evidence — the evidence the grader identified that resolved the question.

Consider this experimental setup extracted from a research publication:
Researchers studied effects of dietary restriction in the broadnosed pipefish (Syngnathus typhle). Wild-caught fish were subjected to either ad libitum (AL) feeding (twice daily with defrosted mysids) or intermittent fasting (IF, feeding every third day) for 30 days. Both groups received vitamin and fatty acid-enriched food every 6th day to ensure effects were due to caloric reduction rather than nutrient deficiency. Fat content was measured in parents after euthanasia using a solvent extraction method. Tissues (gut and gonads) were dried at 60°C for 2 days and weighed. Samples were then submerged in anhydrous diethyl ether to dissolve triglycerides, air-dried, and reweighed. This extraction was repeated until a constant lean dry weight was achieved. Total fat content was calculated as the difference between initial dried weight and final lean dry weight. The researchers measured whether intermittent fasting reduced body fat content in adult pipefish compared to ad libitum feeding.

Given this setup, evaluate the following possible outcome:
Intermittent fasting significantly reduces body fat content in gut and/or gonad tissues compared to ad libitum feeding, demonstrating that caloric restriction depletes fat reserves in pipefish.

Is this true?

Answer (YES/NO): NO